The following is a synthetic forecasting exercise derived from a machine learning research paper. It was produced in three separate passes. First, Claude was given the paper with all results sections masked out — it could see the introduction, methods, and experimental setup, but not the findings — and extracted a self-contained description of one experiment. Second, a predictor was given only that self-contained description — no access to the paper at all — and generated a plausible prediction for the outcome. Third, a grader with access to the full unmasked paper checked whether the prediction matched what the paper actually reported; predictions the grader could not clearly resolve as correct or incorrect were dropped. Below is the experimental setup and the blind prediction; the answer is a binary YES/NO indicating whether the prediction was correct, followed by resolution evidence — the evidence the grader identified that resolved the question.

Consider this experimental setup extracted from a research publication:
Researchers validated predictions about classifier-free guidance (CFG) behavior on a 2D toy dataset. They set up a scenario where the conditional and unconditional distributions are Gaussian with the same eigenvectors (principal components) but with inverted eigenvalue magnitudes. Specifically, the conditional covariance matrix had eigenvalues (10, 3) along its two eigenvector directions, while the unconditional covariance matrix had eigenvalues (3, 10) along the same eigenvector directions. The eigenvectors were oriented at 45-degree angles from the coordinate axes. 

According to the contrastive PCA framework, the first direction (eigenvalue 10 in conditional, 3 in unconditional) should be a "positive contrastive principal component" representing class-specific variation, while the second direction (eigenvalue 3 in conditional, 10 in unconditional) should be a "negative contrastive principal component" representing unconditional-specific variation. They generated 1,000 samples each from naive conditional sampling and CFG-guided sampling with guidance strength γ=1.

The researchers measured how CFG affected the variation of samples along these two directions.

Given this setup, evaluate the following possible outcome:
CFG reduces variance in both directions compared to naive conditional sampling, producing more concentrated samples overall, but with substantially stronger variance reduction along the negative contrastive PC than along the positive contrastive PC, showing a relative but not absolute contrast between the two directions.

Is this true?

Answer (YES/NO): NO